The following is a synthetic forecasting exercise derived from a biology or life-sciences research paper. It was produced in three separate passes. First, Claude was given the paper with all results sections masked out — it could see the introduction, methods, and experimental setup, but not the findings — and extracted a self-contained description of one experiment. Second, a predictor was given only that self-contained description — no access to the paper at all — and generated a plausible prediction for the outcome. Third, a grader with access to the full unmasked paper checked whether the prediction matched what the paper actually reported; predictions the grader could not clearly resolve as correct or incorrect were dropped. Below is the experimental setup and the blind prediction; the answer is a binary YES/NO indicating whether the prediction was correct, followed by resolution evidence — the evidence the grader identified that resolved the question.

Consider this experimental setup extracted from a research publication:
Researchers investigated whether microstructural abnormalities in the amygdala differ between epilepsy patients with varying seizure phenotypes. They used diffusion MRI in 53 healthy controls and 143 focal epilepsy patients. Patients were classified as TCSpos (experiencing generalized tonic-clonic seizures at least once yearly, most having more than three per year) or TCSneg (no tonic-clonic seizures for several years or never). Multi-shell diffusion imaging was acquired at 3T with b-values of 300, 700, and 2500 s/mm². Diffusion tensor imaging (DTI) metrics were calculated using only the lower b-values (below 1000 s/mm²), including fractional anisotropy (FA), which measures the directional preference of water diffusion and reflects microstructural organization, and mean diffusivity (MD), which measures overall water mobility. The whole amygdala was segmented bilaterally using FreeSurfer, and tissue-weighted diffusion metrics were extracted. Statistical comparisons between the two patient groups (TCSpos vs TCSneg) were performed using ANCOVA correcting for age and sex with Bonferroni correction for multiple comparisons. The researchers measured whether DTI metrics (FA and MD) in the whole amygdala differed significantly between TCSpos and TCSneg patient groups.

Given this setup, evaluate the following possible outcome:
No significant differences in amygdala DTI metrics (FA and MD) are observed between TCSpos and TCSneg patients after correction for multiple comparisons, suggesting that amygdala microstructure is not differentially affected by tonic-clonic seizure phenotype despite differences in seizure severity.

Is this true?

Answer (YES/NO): YES